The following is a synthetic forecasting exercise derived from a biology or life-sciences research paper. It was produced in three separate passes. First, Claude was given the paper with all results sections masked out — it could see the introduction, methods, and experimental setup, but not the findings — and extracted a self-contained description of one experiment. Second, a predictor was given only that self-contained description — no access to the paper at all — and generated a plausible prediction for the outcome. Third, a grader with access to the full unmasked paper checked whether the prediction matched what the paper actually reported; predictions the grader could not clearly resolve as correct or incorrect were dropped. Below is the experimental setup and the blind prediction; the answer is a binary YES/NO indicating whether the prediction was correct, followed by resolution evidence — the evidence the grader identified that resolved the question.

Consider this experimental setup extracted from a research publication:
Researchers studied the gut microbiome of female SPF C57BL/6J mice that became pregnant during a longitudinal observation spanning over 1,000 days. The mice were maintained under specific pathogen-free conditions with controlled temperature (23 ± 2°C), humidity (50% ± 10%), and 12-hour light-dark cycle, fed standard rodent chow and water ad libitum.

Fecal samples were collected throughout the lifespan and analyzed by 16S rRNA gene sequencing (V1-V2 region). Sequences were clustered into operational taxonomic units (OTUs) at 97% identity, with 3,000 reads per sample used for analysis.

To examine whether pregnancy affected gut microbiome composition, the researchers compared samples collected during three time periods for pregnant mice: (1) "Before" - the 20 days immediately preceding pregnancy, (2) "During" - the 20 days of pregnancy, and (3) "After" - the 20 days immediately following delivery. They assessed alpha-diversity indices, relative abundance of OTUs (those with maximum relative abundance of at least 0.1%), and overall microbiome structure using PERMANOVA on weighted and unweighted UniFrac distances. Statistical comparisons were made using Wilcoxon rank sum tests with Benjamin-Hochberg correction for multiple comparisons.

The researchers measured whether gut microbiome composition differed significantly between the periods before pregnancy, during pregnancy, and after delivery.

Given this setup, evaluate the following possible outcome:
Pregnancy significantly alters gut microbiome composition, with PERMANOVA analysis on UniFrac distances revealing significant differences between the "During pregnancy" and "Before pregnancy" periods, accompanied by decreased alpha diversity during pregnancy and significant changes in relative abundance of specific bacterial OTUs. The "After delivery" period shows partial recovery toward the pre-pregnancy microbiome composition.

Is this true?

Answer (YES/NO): NO